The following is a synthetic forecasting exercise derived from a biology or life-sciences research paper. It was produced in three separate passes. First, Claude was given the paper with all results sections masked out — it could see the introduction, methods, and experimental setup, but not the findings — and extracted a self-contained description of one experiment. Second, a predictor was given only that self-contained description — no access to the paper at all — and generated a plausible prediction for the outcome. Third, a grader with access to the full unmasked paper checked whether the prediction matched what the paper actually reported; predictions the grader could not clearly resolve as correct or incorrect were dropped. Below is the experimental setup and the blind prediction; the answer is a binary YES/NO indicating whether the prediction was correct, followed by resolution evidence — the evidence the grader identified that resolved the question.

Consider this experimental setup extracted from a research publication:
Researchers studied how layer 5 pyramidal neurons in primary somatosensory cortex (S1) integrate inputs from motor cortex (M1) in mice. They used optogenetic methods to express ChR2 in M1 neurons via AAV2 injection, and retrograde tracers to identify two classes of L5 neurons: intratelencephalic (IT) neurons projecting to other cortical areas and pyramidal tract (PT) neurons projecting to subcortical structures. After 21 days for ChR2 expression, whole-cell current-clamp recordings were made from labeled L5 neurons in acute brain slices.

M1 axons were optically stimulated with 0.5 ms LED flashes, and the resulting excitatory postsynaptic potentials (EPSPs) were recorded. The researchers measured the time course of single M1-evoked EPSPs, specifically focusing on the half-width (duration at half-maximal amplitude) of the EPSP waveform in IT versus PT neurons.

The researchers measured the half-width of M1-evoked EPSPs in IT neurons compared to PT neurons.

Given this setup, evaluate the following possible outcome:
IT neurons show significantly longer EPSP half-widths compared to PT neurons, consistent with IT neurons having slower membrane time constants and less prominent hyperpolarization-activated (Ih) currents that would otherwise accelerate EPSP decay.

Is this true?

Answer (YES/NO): YES